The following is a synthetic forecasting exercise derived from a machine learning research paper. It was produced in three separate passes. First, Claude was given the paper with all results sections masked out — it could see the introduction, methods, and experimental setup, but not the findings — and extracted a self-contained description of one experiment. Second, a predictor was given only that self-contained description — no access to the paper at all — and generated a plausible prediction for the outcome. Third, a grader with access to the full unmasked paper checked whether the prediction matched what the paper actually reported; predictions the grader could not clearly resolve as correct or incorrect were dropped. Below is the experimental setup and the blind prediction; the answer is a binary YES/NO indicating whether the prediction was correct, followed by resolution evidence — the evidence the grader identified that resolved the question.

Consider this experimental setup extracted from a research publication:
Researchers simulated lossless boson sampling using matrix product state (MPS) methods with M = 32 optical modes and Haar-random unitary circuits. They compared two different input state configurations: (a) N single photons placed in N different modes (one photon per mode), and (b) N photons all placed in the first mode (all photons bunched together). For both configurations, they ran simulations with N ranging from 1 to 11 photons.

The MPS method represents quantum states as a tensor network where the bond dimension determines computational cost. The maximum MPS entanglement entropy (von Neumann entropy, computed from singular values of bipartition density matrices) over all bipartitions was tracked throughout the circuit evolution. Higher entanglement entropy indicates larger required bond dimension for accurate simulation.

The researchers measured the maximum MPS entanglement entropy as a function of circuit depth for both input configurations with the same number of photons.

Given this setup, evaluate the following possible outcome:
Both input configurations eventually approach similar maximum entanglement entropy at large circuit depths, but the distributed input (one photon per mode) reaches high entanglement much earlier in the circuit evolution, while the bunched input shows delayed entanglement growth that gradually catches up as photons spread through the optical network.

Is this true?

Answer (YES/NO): NO